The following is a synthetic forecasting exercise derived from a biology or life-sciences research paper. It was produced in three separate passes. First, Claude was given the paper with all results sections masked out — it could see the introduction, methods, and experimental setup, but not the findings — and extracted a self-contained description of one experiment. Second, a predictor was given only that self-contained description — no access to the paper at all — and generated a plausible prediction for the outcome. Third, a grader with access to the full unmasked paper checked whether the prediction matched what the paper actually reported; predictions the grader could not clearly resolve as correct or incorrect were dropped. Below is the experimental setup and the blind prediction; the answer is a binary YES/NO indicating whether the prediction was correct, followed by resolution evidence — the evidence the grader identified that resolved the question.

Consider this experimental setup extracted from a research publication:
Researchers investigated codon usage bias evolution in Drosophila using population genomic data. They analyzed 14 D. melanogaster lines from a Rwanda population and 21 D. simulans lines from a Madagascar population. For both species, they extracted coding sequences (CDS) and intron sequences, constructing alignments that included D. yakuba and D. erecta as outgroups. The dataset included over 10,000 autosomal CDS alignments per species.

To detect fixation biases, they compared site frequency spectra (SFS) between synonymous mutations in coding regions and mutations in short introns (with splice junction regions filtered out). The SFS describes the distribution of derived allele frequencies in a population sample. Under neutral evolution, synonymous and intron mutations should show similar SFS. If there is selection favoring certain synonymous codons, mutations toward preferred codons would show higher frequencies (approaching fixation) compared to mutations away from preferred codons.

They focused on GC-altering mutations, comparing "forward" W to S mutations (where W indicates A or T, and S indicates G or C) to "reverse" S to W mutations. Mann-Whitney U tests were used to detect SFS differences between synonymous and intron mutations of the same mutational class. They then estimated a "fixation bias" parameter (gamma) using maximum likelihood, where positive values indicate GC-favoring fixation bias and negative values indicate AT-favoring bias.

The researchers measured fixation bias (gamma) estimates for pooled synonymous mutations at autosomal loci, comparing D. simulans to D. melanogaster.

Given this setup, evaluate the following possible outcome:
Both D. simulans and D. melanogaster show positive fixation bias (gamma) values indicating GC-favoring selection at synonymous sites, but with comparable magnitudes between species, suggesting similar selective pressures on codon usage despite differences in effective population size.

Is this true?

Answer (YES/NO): NO